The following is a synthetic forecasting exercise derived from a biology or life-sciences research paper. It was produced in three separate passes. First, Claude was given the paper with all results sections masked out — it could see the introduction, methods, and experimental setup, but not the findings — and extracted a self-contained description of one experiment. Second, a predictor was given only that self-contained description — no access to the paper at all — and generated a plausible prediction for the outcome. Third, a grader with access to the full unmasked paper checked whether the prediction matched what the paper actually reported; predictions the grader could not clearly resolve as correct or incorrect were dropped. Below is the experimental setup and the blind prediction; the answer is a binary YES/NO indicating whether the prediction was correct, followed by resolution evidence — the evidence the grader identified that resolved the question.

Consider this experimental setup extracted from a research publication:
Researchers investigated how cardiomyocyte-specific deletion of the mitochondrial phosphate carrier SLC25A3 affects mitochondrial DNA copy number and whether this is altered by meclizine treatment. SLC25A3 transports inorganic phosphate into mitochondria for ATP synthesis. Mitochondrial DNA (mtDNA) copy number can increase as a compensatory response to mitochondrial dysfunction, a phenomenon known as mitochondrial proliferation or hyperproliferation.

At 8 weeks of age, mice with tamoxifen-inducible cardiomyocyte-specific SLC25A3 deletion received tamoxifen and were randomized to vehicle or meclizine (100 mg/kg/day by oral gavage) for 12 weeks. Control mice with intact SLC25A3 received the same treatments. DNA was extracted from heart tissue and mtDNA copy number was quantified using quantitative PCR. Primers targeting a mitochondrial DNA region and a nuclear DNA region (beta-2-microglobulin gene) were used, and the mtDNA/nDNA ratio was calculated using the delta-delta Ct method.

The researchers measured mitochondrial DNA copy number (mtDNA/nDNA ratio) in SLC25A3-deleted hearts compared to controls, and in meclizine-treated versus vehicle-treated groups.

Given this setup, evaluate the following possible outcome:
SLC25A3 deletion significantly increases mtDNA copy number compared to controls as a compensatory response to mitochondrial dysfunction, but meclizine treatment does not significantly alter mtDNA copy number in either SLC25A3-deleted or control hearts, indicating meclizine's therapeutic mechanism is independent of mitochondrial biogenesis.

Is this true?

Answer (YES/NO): YES